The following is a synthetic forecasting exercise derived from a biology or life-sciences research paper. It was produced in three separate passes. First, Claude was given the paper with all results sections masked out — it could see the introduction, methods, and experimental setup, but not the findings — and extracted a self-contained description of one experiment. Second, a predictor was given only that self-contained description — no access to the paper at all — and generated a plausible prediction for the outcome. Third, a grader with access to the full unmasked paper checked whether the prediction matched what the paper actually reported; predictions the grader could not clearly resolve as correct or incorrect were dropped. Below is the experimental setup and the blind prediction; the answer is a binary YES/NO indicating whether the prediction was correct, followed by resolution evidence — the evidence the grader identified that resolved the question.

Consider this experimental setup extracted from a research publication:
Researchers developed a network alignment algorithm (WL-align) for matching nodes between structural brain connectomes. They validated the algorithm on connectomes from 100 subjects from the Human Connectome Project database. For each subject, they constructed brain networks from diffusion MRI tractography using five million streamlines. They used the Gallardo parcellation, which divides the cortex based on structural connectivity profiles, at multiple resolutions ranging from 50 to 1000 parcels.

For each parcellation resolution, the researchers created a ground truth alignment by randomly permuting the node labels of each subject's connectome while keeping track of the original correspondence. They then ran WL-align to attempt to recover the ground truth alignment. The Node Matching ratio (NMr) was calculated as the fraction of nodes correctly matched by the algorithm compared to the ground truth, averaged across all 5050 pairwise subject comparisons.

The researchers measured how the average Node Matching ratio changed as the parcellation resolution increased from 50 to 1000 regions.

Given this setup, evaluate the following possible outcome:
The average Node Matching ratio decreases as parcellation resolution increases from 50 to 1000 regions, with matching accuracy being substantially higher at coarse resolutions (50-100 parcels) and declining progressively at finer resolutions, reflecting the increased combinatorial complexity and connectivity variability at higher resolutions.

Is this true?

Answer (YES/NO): YES